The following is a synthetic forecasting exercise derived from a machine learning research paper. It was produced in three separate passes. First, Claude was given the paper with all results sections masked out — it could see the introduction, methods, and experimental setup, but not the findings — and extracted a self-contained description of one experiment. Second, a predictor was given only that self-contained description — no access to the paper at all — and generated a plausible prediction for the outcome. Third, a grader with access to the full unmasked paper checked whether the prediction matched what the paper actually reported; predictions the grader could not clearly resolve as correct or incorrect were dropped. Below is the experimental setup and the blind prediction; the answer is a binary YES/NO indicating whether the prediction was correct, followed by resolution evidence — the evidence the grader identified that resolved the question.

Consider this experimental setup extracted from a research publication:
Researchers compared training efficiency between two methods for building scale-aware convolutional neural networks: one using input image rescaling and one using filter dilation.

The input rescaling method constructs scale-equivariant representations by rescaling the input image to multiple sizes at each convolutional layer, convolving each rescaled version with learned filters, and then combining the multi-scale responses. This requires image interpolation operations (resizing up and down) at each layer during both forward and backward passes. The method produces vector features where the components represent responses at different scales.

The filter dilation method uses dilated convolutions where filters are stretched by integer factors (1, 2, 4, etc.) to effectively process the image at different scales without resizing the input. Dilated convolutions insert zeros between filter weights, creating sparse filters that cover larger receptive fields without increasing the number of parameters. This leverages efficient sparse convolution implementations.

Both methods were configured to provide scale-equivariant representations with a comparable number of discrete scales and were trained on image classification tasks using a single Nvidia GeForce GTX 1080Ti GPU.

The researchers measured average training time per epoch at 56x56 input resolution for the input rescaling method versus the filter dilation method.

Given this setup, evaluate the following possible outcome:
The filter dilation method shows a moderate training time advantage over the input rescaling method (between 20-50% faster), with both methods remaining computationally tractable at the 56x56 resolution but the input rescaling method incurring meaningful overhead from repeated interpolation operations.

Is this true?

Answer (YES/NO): NO